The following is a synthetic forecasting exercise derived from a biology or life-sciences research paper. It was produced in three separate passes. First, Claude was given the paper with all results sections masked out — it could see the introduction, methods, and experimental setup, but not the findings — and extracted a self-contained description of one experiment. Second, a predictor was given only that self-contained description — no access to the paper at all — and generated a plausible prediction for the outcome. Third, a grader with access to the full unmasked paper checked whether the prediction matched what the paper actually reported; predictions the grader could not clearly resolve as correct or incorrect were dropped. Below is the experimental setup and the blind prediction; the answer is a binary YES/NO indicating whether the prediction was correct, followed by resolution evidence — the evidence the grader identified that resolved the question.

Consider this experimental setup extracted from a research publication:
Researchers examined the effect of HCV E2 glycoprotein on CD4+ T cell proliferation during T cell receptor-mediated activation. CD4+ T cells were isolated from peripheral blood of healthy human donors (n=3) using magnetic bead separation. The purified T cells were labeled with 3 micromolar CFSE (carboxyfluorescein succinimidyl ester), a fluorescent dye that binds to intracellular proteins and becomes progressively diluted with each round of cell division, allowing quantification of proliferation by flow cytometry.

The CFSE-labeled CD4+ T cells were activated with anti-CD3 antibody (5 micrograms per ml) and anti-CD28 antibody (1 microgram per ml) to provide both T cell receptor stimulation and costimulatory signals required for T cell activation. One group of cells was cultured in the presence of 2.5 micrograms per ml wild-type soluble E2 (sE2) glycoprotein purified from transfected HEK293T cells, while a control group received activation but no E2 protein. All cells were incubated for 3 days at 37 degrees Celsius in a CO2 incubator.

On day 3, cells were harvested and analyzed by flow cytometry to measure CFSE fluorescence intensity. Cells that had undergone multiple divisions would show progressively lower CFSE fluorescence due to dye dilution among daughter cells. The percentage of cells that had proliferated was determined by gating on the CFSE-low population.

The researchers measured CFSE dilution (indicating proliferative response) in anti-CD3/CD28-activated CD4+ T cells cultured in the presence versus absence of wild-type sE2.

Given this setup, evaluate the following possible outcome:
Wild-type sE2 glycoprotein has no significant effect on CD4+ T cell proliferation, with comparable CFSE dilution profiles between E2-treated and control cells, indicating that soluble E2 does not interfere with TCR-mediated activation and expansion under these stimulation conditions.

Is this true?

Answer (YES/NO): NO